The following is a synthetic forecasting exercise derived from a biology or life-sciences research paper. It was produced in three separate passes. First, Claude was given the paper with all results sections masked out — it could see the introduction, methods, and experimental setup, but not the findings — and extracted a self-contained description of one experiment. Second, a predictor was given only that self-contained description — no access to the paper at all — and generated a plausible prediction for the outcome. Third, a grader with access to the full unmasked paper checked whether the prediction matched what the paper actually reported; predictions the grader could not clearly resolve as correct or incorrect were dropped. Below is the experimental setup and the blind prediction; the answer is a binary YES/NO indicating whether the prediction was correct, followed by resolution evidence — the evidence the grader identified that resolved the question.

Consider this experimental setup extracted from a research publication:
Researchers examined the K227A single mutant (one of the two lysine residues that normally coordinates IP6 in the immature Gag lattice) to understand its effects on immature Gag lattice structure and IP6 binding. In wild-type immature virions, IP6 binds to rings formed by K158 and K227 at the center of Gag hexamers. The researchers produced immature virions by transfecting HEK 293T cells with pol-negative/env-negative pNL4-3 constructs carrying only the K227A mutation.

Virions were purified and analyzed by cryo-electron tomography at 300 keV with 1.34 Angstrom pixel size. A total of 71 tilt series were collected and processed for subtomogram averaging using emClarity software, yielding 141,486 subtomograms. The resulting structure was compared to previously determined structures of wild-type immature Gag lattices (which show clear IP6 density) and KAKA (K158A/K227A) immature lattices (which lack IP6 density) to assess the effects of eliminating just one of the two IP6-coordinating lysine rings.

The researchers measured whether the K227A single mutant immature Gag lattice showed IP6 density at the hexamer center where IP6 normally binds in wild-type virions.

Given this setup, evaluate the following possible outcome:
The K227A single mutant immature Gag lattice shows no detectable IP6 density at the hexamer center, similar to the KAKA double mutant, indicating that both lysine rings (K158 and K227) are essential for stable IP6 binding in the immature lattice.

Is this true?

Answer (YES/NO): NO